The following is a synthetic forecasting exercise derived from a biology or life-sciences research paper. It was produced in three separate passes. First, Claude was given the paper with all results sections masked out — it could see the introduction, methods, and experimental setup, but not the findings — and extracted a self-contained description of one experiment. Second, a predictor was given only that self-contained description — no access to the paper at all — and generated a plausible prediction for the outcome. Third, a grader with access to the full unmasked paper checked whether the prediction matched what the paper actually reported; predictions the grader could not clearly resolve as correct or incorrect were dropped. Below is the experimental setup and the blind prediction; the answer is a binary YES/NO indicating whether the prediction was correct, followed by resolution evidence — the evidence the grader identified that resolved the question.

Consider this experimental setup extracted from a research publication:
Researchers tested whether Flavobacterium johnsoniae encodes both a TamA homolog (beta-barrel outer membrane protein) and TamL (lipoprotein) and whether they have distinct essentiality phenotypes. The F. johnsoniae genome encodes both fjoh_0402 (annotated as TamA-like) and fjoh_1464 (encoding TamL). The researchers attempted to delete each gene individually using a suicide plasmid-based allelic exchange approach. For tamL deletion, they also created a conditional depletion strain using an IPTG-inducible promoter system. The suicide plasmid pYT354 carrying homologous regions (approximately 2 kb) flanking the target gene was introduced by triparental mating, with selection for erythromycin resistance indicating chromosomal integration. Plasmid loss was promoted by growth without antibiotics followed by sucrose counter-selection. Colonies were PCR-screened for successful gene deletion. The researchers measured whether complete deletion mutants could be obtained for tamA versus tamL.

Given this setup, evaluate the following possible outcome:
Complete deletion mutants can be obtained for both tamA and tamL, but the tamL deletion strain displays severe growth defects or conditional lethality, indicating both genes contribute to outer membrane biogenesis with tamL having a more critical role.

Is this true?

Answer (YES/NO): NO